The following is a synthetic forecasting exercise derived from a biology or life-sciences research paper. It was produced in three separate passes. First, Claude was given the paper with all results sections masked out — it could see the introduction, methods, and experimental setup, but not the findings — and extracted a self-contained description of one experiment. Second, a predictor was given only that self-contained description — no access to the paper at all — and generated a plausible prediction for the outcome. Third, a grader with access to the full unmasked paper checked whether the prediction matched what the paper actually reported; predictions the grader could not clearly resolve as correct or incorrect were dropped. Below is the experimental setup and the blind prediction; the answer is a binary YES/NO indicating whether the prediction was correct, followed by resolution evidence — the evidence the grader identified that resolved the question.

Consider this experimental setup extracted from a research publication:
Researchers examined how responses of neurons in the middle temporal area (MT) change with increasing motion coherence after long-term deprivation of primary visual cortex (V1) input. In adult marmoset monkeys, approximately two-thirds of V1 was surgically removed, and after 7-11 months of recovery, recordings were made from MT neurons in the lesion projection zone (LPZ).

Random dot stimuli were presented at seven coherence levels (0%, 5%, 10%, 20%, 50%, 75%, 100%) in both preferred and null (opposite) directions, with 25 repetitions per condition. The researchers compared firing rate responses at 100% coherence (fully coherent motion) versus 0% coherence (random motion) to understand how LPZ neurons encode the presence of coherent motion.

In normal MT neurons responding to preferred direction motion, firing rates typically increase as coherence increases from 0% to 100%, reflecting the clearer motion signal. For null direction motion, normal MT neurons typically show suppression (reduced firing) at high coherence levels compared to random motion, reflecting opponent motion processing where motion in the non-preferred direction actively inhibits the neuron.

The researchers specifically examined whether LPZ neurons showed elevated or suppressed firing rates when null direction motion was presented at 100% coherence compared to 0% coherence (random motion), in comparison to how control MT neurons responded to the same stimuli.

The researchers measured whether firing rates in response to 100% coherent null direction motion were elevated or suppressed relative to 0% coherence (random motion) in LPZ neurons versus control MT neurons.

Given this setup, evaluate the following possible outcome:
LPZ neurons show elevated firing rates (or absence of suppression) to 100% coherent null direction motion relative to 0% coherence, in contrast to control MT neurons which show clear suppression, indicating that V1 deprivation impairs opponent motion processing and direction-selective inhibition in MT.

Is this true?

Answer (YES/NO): YES